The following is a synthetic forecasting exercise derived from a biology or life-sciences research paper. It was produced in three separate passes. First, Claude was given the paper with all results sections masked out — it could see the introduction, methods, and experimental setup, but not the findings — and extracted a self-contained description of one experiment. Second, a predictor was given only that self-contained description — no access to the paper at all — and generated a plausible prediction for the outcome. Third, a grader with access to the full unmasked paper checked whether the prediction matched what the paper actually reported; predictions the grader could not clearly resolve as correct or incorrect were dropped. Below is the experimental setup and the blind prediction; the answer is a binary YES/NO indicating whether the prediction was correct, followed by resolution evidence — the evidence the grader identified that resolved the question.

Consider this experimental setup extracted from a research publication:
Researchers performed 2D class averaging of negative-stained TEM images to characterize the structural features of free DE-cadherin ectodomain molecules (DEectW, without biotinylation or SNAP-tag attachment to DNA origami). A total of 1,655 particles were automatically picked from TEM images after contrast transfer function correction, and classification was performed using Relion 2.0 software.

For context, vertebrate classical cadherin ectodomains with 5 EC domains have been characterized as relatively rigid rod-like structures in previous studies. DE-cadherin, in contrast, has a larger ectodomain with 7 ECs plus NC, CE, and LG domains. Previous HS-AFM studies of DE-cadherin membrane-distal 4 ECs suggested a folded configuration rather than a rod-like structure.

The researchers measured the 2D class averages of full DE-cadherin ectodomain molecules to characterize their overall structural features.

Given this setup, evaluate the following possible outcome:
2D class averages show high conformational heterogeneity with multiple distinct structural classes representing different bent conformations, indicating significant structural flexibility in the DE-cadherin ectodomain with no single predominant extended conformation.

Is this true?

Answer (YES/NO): NO